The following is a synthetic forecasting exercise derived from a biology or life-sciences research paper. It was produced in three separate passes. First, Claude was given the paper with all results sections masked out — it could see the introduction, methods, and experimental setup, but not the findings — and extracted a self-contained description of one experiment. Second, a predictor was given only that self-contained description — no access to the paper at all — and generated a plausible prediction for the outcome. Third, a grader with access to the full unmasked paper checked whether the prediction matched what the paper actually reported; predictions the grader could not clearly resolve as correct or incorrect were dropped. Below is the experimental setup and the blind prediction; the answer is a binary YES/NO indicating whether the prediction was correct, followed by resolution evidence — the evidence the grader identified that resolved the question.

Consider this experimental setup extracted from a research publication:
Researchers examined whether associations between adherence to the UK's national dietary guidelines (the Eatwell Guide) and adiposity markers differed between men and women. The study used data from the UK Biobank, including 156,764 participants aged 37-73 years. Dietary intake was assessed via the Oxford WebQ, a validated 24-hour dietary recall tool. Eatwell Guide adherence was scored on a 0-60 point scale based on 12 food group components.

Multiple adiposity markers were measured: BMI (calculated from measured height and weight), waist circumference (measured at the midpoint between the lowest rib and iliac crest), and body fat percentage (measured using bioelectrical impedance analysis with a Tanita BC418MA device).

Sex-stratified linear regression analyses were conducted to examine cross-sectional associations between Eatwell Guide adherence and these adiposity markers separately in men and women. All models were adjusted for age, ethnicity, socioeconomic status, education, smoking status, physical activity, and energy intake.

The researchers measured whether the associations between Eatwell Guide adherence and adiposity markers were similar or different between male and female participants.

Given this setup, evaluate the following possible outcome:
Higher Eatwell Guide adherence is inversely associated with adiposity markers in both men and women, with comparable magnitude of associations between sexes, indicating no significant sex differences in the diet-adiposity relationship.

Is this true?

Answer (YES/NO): NO